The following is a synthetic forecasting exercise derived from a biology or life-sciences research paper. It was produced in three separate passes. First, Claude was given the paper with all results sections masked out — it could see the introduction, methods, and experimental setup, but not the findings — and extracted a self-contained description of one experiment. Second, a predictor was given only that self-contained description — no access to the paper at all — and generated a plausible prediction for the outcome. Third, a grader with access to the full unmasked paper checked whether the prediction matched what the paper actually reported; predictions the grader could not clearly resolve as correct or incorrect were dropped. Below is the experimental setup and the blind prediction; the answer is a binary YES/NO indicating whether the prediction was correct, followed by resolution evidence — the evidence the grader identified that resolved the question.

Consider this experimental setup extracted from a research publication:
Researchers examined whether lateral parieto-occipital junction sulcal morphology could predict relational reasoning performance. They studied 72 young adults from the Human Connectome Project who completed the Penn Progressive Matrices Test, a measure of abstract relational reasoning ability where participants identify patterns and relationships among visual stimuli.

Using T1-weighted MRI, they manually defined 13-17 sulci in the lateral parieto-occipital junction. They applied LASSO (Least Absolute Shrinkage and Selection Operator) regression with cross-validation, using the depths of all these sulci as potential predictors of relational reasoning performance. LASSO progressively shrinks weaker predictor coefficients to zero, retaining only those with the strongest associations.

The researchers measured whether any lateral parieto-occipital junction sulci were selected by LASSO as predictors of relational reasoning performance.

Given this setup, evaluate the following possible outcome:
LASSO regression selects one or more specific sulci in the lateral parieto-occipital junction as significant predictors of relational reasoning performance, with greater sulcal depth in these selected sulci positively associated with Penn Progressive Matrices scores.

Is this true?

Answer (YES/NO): NO